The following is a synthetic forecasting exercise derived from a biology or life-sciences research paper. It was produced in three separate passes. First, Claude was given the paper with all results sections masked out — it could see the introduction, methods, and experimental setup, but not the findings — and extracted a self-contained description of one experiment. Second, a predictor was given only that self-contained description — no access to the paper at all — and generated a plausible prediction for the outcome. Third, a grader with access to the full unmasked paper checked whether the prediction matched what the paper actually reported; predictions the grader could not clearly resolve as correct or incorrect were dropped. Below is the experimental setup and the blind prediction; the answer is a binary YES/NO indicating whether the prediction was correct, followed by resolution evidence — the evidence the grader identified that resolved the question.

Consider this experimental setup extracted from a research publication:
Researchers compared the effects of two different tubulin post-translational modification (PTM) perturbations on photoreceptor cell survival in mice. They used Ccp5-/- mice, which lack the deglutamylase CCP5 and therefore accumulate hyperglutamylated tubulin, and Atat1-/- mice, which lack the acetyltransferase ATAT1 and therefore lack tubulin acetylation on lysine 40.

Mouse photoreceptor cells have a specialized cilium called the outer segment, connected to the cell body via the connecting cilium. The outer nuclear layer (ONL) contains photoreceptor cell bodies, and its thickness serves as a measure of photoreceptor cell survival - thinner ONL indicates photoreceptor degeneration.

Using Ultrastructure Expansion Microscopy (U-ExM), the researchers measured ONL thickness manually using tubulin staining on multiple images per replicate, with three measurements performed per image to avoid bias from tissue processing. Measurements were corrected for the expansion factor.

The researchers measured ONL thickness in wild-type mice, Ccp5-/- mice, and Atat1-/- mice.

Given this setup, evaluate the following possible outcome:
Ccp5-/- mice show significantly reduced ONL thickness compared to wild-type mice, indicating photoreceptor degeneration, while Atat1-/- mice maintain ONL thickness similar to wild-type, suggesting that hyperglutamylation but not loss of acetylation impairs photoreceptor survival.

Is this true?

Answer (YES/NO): YES